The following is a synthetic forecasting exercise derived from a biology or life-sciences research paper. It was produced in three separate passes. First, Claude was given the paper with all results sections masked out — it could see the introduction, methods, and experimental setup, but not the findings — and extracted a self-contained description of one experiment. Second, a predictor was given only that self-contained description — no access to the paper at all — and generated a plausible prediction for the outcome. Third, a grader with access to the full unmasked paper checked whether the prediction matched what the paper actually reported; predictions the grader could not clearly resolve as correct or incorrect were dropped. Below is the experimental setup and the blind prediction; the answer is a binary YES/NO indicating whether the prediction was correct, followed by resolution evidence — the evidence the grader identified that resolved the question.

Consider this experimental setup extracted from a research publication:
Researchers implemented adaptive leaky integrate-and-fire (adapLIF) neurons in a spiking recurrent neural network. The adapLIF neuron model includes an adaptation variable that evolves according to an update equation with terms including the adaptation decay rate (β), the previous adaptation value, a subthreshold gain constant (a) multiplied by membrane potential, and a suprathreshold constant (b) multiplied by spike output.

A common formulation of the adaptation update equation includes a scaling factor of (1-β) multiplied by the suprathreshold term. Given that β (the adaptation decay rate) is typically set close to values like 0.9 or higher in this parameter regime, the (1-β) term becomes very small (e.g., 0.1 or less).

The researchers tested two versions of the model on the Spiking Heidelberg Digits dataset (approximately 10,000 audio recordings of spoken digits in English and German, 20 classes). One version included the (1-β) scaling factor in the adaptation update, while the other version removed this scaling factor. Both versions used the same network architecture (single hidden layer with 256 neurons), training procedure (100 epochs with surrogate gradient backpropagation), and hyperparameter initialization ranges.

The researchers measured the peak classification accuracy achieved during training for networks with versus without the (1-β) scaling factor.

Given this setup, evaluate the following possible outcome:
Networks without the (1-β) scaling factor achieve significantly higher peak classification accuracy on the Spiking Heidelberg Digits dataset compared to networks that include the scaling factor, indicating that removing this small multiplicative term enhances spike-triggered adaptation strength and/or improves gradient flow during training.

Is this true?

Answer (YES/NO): YES